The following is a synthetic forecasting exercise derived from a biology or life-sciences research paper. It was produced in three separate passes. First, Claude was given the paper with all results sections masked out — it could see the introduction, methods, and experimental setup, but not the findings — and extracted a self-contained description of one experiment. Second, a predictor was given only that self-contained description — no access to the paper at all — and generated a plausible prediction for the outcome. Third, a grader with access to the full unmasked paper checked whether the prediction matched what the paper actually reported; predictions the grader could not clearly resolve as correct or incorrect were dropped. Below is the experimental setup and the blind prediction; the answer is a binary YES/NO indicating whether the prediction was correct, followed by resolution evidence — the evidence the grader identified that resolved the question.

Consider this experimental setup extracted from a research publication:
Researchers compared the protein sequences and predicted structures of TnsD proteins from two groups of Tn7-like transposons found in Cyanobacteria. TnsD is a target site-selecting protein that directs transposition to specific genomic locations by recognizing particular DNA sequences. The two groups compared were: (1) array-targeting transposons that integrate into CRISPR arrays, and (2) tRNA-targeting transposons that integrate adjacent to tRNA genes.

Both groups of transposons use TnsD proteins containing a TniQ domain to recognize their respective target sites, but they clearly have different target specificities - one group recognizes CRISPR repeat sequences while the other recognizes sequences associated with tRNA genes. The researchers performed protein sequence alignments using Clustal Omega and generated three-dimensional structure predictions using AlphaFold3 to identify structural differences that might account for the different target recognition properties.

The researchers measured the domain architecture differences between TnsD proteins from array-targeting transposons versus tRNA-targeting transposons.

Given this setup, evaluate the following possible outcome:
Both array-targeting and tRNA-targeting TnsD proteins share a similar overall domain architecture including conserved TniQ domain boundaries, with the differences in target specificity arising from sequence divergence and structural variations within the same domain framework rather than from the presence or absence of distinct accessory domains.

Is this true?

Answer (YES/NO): NO